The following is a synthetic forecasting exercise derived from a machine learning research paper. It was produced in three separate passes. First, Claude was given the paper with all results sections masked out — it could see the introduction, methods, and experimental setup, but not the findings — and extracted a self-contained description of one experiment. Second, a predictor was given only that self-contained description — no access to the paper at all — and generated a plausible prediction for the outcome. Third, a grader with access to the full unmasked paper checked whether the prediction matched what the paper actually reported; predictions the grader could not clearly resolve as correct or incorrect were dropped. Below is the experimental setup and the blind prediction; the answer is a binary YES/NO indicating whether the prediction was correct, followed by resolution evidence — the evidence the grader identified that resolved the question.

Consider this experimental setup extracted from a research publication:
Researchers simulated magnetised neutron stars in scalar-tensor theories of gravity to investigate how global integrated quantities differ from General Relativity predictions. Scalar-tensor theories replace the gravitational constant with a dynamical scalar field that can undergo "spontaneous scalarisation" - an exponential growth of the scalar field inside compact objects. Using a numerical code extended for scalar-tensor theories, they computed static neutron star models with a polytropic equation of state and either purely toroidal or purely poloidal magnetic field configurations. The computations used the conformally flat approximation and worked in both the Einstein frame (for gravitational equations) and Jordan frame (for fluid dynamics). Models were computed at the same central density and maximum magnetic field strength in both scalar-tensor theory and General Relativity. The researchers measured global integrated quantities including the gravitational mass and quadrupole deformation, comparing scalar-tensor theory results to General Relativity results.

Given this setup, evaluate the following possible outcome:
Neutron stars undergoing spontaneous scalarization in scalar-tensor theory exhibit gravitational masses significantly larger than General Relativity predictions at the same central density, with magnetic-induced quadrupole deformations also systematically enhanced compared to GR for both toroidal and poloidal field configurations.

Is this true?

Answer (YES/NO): NO